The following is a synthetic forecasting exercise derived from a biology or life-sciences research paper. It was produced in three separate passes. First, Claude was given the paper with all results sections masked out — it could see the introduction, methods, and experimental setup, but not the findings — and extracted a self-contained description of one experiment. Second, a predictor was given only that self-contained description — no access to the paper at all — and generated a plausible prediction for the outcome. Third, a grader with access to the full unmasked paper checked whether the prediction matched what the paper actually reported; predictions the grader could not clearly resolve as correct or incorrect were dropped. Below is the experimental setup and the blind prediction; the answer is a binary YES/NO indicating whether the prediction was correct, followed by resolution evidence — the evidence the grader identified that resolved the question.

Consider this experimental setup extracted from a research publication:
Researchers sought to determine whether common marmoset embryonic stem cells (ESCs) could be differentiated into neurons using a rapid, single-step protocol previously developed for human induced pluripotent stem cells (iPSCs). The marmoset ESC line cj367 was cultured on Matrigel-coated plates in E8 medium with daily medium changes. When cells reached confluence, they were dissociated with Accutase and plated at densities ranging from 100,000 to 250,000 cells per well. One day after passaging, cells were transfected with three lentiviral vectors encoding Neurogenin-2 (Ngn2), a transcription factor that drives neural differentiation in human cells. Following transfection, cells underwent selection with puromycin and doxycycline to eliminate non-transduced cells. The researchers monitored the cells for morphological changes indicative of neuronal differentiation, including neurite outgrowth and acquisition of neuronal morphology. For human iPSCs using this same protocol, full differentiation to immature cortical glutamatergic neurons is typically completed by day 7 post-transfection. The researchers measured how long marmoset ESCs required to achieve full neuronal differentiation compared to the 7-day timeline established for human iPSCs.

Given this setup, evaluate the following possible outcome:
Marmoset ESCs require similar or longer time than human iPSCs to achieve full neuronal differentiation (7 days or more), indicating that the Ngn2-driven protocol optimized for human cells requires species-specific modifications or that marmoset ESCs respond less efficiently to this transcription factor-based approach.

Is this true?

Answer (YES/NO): YES